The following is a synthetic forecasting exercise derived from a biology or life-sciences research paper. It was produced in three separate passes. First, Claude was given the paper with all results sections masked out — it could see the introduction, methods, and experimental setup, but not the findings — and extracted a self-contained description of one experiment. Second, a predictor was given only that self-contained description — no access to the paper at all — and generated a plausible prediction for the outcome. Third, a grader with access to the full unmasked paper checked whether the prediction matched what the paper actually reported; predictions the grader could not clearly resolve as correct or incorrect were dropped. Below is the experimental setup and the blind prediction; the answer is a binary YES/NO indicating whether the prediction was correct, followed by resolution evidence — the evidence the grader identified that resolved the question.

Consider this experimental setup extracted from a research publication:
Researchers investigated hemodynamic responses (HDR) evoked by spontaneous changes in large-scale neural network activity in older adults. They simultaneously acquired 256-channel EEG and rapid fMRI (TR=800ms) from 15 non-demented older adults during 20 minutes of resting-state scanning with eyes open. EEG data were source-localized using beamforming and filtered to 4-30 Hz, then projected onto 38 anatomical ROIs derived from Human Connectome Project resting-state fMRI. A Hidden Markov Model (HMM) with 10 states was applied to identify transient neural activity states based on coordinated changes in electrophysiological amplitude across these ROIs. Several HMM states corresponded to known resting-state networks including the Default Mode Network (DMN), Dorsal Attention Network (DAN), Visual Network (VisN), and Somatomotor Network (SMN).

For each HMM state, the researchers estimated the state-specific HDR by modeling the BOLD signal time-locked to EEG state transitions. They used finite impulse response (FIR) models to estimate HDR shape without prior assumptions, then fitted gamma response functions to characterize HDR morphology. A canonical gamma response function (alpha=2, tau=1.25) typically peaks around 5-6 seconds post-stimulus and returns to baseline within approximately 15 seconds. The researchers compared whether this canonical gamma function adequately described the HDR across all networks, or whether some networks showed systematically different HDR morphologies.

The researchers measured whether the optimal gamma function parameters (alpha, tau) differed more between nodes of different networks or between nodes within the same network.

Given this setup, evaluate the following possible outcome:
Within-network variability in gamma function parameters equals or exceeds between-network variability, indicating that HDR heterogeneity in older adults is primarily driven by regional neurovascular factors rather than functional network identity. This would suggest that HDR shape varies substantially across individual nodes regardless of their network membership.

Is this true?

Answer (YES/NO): NO